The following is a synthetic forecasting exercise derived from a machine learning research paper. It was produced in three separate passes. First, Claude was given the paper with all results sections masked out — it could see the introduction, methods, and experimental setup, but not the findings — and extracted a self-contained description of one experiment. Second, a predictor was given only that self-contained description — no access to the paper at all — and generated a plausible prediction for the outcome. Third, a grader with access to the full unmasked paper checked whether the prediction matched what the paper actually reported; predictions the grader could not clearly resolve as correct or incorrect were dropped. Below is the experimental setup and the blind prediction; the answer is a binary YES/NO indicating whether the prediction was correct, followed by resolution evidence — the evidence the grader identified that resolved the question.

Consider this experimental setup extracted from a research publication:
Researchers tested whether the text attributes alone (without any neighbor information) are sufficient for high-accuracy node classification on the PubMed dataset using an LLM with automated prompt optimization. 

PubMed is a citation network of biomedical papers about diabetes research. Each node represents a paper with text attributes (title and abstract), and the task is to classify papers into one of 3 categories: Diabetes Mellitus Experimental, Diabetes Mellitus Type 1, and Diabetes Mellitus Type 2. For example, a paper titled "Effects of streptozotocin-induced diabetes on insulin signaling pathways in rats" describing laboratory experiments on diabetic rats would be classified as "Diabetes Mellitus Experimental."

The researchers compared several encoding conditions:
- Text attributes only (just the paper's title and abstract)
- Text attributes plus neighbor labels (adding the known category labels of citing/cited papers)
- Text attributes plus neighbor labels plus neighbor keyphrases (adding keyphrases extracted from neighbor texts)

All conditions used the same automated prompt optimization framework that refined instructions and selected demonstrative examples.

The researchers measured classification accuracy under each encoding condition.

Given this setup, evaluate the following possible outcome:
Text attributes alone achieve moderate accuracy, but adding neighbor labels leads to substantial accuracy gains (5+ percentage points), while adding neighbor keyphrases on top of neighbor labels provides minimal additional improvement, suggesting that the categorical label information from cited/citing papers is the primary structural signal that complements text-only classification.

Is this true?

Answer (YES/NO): NO